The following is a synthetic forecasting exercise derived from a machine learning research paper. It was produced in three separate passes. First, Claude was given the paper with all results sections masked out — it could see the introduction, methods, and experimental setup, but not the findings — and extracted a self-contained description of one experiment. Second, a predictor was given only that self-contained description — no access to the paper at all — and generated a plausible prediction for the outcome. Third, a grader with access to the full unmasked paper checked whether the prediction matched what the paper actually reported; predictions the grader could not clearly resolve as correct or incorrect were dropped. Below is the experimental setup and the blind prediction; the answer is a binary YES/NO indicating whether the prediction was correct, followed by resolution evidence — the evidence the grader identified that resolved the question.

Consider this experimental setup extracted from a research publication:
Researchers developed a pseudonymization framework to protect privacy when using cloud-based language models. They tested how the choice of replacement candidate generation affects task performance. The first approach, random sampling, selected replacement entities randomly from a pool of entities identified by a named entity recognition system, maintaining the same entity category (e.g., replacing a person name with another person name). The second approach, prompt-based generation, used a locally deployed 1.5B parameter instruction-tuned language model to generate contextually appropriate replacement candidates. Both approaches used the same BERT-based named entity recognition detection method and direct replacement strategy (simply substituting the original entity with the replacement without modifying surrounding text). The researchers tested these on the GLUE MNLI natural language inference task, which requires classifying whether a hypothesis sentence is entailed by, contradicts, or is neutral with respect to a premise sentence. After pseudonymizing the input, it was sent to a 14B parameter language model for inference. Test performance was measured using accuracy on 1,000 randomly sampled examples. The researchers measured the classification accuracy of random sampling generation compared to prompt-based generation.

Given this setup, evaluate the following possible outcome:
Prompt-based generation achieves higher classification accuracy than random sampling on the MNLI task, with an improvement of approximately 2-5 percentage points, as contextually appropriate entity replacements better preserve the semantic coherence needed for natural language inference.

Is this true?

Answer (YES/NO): NO